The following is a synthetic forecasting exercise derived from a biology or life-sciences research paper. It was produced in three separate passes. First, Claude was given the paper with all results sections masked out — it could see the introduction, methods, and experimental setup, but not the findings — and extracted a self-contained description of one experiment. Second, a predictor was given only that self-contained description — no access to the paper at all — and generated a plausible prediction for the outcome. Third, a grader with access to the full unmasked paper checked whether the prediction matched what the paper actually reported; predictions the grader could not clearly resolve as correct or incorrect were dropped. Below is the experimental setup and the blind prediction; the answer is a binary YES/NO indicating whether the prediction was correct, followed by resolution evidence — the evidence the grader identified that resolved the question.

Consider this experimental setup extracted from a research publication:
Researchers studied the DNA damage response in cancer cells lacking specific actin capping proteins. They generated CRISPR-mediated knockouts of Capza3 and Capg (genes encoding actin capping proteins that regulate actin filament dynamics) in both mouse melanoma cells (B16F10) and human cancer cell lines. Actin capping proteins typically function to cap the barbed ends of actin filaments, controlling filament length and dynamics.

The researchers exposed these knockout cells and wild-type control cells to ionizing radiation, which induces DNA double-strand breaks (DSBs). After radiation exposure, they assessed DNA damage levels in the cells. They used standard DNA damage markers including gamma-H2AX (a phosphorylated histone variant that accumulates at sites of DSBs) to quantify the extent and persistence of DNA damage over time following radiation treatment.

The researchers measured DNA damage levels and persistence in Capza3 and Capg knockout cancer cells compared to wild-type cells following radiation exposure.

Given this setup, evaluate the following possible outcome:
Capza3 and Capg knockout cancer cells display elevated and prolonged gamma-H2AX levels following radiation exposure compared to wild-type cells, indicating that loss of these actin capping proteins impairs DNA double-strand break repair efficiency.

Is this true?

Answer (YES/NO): YES